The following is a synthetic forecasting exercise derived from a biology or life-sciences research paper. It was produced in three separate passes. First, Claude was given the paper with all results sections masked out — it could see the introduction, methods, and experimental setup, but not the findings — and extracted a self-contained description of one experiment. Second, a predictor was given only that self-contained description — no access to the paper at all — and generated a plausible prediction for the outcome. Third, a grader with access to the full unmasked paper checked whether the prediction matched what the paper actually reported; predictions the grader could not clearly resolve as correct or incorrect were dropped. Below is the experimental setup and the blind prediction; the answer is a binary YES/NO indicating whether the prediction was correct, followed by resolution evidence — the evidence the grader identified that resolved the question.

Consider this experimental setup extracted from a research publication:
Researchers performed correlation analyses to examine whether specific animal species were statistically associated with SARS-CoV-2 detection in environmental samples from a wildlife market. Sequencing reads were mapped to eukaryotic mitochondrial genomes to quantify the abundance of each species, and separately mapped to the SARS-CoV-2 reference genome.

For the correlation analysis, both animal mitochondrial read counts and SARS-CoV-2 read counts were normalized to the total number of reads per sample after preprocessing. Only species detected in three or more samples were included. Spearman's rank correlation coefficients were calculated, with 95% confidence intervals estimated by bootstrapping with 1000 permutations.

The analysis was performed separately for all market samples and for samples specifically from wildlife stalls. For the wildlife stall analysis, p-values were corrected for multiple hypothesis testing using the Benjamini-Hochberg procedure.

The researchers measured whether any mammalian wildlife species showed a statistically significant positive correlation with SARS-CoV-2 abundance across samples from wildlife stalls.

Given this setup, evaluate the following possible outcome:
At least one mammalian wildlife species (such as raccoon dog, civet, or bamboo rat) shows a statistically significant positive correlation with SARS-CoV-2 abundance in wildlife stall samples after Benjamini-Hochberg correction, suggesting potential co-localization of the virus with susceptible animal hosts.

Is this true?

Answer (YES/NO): YES